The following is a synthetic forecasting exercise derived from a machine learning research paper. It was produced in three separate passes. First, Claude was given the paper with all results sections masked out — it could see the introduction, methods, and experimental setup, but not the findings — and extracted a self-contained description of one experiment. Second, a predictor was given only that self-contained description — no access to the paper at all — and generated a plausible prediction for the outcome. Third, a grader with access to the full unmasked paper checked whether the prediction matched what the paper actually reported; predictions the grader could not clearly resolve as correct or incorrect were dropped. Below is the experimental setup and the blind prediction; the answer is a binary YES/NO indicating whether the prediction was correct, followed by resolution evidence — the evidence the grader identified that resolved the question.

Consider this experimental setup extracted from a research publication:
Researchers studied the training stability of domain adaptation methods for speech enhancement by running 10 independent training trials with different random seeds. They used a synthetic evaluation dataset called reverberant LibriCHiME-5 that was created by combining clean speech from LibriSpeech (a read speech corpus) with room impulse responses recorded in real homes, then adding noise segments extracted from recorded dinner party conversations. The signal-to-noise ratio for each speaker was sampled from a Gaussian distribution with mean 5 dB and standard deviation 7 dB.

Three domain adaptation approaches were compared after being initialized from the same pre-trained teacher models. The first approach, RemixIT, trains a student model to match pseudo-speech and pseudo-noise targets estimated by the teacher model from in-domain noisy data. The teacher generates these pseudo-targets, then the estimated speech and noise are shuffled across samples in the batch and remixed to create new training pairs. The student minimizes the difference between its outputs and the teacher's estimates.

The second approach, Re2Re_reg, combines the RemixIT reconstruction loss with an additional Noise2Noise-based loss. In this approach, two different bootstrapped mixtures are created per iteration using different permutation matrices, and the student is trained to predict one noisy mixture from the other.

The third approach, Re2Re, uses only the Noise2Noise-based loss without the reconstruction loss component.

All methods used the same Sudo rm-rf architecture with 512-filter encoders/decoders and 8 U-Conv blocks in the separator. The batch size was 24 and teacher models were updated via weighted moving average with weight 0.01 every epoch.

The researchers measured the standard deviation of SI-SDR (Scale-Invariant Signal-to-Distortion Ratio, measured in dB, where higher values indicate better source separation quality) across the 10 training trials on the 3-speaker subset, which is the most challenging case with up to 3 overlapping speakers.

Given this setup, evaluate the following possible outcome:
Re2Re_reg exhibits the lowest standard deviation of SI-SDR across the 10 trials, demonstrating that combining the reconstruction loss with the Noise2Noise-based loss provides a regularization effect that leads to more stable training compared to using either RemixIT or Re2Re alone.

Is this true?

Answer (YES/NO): NO